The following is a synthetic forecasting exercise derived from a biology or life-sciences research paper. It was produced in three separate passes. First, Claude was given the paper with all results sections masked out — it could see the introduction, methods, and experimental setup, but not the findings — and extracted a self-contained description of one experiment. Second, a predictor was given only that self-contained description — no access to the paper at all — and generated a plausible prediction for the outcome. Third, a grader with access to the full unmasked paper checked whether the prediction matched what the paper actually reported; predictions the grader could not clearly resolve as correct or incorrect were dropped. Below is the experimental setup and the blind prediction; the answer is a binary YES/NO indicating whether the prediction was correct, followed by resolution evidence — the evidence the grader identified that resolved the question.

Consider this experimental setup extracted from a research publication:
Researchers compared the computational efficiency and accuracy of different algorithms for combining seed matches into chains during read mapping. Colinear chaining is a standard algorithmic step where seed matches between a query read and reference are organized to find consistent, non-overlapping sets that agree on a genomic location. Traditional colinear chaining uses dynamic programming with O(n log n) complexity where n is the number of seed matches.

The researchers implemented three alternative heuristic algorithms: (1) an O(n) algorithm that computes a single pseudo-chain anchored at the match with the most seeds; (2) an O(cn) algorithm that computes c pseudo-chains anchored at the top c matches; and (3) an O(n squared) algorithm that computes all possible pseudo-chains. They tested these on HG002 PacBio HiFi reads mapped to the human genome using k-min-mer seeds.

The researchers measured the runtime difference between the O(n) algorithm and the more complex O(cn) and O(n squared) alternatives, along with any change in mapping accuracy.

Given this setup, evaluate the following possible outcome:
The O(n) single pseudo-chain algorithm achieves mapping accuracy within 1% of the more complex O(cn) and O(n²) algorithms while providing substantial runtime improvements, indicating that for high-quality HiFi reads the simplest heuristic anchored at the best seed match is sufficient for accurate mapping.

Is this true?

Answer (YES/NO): YES